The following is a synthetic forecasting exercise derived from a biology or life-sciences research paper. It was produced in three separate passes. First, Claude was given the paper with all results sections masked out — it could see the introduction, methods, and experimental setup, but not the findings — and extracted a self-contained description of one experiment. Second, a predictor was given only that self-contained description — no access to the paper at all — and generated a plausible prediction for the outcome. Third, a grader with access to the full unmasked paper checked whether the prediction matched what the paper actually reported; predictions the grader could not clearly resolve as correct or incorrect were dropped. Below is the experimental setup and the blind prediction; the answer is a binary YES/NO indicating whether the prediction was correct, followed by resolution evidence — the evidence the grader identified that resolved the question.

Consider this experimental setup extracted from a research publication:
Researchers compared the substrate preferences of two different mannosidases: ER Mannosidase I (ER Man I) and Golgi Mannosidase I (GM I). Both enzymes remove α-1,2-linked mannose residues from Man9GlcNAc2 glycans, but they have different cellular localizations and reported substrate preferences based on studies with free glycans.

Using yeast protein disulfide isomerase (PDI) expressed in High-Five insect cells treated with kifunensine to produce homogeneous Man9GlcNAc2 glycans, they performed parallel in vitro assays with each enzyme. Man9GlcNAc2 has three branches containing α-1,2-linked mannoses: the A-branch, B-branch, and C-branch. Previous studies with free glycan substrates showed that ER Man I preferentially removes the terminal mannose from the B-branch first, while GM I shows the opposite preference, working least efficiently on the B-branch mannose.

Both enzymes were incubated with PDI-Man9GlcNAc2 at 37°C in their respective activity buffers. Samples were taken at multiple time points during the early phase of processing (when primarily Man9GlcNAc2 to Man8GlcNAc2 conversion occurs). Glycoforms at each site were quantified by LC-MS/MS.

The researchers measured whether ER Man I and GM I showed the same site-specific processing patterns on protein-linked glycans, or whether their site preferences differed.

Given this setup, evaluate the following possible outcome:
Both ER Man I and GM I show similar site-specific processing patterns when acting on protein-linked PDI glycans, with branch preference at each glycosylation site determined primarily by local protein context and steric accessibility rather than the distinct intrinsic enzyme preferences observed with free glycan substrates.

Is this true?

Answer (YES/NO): YES